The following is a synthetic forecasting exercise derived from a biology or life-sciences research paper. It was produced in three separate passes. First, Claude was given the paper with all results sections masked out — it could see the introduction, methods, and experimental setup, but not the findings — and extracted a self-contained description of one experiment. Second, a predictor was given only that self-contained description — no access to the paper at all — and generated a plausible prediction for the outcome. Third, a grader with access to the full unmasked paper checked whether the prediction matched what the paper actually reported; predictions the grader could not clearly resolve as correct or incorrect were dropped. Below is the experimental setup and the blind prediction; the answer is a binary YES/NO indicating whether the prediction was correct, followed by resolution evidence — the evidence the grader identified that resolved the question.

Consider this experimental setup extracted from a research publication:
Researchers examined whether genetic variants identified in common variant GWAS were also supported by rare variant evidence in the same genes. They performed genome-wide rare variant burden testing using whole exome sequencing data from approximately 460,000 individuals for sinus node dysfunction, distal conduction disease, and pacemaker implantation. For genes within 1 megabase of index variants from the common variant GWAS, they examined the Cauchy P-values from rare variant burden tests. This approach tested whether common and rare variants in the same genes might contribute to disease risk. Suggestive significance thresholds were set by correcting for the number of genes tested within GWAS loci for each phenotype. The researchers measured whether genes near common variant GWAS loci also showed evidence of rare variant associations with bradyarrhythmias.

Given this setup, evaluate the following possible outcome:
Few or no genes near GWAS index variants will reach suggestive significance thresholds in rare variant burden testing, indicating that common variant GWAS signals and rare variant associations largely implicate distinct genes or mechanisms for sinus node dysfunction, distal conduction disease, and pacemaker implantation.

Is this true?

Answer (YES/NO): YES